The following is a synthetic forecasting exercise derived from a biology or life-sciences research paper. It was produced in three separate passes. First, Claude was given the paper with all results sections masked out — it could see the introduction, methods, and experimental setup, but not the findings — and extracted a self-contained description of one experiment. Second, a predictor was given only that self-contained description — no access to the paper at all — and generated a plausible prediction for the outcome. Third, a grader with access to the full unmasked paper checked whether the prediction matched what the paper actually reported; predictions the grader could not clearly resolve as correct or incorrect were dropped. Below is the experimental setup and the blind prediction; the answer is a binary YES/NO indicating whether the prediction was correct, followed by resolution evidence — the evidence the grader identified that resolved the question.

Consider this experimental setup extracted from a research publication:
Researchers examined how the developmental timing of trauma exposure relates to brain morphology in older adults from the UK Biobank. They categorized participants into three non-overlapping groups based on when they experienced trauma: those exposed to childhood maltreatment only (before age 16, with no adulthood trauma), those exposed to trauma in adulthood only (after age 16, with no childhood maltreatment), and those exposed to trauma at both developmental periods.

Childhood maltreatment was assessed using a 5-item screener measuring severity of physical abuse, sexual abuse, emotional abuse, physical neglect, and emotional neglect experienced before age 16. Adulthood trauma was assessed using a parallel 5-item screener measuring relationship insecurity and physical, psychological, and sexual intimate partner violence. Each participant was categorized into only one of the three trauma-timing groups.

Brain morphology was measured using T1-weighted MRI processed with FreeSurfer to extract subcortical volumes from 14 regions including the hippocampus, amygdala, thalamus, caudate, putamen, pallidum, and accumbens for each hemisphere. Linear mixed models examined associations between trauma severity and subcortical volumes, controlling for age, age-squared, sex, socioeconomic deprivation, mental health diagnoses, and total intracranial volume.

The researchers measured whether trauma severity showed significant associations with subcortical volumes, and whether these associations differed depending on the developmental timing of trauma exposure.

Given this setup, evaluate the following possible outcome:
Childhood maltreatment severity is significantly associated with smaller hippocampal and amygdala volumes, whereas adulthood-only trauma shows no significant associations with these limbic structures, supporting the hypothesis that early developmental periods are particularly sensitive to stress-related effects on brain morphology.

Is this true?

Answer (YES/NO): NO